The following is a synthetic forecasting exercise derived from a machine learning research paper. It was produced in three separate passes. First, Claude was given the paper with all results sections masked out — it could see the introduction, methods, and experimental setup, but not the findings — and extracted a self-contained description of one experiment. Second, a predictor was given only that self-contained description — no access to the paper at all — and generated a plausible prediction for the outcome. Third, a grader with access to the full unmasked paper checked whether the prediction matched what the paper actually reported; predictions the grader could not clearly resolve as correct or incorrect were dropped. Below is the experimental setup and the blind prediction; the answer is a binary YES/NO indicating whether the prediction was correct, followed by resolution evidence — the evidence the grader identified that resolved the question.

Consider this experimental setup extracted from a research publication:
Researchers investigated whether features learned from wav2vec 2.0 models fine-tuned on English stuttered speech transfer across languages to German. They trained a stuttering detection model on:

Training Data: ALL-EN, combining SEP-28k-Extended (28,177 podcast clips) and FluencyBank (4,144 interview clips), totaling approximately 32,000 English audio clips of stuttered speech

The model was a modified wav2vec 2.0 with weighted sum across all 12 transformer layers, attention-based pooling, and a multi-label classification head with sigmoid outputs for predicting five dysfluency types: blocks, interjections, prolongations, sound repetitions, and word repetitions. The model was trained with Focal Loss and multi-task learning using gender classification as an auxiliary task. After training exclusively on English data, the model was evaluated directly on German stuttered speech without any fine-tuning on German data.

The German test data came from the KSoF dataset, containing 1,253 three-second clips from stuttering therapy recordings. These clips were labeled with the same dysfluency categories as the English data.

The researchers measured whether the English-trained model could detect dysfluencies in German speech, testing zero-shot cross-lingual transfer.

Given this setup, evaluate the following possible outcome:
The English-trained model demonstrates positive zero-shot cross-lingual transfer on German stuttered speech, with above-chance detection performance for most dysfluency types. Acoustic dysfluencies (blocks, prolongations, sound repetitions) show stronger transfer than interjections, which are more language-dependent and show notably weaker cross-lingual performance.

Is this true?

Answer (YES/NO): NO